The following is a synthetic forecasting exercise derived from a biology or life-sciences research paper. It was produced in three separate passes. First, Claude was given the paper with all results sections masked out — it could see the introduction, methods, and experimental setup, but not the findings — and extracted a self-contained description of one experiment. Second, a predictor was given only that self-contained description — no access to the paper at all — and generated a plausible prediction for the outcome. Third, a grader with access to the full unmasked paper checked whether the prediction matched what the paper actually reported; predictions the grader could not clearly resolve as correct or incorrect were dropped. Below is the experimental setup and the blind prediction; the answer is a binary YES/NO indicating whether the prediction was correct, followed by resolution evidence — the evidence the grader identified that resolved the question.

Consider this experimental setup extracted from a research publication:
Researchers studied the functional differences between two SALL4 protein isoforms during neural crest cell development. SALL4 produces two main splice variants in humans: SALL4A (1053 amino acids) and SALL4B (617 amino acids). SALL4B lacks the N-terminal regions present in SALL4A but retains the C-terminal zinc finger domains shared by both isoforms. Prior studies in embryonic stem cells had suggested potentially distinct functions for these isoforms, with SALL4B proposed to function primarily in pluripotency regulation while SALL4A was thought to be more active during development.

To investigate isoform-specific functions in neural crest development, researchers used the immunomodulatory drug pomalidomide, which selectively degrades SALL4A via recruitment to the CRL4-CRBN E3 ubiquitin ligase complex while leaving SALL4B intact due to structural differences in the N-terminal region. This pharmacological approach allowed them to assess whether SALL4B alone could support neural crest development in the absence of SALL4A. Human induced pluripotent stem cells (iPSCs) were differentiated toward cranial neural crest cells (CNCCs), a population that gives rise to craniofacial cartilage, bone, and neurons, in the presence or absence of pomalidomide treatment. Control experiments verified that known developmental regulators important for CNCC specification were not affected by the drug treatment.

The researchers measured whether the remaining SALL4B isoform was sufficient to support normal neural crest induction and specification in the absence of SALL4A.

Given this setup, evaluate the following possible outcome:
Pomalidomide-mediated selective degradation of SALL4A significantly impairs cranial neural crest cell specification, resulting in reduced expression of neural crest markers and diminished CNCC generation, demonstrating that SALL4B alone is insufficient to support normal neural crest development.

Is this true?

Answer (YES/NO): YES